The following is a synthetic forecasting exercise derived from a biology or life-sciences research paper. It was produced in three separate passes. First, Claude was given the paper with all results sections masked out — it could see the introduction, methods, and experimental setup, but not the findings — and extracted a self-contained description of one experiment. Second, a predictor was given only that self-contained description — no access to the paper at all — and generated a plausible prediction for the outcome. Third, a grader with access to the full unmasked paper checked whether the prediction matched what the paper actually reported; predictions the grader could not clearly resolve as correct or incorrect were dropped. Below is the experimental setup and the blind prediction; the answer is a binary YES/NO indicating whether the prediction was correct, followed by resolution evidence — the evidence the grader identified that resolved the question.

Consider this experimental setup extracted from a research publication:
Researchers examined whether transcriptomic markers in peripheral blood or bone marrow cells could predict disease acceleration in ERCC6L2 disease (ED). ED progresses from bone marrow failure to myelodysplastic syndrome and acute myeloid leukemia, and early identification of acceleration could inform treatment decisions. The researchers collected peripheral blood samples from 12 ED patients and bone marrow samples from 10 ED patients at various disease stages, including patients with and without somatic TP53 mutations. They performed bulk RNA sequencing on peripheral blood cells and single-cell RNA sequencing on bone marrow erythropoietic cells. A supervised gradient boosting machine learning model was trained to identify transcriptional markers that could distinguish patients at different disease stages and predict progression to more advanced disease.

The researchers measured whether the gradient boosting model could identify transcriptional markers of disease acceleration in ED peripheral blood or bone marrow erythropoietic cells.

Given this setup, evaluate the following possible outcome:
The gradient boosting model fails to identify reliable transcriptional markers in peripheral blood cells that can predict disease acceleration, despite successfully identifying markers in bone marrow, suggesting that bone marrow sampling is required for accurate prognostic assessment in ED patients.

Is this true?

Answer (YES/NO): NO